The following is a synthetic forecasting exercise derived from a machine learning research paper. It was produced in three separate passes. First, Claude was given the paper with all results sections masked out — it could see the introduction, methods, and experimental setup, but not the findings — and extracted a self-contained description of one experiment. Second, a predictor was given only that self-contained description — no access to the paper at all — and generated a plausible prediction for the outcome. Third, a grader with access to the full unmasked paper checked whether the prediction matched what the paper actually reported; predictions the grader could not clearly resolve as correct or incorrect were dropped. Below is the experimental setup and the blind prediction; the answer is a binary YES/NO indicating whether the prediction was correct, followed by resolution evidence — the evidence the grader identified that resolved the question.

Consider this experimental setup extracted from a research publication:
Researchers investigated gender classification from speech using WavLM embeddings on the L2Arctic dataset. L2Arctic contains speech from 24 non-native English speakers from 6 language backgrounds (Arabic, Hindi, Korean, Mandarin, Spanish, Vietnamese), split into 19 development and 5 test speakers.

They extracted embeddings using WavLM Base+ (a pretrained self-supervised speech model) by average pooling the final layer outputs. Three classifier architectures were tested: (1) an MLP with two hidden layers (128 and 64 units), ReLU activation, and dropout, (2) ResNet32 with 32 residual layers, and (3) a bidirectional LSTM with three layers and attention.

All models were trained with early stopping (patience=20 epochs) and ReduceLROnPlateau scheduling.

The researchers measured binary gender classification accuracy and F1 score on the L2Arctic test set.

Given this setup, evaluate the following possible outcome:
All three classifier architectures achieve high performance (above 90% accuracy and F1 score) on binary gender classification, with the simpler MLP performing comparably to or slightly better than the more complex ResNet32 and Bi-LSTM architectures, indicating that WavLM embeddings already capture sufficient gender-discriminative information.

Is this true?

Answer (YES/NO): YES